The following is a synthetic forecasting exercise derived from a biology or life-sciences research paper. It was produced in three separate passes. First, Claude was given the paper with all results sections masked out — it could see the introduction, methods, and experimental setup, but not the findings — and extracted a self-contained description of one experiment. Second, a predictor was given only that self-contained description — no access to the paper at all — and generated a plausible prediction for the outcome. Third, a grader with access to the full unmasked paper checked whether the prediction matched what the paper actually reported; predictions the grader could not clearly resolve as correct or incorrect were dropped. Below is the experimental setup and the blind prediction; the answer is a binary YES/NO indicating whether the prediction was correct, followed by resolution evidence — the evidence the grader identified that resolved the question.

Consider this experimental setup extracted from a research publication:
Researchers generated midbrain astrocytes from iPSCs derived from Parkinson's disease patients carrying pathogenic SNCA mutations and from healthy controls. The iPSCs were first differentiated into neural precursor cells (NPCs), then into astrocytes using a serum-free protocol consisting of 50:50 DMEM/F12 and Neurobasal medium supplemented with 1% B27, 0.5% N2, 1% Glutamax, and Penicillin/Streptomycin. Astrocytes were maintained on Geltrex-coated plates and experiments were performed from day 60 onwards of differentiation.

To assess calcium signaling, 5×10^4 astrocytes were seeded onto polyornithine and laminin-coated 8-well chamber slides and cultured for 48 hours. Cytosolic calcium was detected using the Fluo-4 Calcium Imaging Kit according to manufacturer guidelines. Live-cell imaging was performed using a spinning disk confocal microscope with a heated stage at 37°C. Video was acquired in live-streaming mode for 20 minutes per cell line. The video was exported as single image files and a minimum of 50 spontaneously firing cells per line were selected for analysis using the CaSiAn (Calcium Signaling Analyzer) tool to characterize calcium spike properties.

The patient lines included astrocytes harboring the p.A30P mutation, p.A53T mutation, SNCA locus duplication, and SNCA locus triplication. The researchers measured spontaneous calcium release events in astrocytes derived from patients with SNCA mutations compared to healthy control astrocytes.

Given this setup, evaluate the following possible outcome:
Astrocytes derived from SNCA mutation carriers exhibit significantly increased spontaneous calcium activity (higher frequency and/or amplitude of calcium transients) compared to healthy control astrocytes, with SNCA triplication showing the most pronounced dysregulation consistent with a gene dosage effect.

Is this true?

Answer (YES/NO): NO